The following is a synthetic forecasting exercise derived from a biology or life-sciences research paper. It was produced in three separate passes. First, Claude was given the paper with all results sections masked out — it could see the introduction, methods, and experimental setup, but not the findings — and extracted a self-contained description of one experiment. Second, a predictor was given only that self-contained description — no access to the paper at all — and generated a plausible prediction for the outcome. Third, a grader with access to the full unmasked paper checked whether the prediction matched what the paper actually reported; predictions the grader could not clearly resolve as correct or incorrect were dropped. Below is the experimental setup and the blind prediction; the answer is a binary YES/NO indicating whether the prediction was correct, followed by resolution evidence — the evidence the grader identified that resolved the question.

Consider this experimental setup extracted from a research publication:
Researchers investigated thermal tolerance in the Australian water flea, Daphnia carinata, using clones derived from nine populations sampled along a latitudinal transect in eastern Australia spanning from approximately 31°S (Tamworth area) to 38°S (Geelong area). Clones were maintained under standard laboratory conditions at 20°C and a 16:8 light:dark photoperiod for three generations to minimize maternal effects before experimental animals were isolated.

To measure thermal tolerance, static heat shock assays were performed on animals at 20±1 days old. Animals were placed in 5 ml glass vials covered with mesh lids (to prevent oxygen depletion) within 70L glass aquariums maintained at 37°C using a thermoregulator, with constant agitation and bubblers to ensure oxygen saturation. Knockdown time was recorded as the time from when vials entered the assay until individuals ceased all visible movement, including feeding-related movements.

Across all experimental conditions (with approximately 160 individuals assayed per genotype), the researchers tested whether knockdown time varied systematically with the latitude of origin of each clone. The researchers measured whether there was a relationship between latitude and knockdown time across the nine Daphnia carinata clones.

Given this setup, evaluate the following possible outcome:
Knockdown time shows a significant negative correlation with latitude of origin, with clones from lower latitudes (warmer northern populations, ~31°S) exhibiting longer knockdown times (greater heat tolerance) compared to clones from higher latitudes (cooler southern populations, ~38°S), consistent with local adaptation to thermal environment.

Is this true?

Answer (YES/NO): YES